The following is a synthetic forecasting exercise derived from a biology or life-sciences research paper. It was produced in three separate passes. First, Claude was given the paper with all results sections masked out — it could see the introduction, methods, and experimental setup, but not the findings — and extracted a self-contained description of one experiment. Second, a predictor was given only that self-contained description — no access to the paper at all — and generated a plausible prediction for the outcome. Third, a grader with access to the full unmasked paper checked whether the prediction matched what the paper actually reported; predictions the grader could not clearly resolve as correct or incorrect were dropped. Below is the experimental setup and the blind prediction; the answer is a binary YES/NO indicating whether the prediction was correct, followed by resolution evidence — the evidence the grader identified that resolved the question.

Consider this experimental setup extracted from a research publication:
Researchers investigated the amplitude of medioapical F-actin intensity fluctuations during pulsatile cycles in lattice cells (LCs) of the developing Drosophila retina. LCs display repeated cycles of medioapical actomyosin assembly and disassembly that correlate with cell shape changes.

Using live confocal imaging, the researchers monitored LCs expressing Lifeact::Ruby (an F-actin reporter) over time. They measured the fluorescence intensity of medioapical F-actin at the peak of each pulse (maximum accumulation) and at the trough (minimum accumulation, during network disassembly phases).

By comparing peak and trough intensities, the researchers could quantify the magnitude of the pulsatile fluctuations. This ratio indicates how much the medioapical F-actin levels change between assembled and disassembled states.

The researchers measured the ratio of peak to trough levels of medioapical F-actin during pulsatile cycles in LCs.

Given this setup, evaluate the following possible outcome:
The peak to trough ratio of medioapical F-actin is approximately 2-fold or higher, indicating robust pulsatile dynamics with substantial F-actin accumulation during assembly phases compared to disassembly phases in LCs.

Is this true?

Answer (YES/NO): NO